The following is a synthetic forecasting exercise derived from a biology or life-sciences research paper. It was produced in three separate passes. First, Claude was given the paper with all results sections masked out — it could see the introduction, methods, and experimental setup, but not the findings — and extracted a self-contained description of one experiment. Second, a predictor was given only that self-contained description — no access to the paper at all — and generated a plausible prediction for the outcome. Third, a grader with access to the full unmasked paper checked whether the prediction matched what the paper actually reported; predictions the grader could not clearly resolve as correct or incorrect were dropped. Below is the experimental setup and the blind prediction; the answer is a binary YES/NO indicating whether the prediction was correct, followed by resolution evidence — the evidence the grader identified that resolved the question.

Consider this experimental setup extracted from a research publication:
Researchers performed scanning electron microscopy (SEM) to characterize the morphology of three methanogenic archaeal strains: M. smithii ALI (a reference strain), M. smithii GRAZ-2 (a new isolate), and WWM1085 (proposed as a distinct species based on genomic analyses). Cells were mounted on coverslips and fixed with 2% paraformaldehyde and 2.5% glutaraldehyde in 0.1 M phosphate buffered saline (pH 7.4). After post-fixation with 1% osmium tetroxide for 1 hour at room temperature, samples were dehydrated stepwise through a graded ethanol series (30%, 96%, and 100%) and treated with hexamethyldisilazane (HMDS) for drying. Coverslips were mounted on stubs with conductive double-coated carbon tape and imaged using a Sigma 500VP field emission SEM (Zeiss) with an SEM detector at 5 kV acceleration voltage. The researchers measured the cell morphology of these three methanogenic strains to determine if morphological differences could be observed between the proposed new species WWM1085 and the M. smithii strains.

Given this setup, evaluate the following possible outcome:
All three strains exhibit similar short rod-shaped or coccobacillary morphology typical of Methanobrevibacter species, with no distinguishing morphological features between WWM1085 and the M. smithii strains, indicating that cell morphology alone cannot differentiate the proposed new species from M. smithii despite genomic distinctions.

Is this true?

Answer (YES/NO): NO